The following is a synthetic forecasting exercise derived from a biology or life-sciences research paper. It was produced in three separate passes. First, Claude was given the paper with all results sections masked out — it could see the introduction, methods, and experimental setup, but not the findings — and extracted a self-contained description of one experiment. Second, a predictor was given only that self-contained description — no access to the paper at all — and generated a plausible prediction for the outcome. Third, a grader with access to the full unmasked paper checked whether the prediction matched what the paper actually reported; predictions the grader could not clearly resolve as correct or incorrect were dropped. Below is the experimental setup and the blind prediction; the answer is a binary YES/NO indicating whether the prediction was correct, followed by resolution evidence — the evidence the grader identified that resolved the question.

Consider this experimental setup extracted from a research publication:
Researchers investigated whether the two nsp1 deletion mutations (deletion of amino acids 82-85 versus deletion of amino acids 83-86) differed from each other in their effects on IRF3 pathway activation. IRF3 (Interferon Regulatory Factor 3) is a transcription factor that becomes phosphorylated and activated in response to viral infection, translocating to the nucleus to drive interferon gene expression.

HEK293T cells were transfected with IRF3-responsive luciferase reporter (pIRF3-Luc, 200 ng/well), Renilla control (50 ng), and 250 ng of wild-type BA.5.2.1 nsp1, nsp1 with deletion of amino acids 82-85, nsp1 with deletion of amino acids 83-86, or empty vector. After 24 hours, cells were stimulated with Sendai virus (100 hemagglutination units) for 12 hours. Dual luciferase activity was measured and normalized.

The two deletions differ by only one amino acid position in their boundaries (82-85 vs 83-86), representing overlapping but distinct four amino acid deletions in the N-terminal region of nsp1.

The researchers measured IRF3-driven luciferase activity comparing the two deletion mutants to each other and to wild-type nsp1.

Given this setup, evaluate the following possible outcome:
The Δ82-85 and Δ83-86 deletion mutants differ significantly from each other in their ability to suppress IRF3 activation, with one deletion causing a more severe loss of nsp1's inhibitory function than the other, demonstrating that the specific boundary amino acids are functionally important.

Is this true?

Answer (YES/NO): NO